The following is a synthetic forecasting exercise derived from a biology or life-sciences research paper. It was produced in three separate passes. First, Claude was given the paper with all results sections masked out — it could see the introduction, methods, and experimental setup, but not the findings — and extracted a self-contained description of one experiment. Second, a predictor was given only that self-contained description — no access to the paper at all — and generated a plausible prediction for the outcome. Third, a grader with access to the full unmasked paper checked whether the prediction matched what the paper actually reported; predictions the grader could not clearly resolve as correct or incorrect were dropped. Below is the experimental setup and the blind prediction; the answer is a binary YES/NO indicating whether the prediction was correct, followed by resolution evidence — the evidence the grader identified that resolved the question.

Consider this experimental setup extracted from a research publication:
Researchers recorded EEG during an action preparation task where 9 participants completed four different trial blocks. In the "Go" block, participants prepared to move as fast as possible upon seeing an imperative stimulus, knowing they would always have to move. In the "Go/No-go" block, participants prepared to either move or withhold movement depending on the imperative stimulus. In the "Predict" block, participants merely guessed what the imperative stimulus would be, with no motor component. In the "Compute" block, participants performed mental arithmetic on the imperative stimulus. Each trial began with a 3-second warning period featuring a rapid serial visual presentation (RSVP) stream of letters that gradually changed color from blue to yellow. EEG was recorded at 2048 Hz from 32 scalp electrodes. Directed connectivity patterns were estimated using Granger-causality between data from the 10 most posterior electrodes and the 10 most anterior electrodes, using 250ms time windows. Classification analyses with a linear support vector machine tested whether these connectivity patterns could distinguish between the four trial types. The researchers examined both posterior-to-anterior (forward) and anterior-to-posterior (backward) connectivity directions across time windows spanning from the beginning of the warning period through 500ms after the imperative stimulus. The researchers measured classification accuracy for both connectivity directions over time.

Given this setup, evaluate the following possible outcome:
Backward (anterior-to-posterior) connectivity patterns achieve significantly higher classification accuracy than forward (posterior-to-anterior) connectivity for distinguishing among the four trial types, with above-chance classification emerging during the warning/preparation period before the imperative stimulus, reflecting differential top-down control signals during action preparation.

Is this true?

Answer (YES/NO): NO